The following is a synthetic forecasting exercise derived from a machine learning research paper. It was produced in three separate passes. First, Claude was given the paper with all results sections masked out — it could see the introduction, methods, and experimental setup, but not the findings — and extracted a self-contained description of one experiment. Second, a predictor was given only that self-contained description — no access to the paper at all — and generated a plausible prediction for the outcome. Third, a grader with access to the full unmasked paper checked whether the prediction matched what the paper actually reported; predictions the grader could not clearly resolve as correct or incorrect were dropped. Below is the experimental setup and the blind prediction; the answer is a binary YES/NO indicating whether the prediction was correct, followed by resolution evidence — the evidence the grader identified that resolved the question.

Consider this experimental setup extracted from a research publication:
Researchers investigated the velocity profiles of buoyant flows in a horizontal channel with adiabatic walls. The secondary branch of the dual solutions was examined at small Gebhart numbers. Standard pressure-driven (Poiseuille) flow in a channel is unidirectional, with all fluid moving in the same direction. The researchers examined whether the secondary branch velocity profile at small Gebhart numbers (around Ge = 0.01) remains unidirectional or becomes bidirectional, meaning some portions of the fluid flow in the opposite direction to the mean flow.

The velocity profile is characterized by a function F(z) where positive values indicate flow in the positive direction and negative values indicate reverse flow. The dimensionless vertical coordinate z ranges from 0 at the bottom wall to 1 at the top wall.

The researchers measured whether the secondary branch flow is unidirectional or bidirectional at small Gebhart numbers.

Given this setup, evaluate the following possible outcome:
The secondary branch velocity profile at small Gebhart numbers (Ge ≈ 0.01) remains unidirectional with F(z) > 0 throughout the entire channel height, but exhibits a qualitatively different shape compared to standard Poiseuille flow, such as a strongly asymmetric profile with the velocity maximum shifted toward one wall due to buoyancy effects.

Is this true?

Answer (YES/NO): NO